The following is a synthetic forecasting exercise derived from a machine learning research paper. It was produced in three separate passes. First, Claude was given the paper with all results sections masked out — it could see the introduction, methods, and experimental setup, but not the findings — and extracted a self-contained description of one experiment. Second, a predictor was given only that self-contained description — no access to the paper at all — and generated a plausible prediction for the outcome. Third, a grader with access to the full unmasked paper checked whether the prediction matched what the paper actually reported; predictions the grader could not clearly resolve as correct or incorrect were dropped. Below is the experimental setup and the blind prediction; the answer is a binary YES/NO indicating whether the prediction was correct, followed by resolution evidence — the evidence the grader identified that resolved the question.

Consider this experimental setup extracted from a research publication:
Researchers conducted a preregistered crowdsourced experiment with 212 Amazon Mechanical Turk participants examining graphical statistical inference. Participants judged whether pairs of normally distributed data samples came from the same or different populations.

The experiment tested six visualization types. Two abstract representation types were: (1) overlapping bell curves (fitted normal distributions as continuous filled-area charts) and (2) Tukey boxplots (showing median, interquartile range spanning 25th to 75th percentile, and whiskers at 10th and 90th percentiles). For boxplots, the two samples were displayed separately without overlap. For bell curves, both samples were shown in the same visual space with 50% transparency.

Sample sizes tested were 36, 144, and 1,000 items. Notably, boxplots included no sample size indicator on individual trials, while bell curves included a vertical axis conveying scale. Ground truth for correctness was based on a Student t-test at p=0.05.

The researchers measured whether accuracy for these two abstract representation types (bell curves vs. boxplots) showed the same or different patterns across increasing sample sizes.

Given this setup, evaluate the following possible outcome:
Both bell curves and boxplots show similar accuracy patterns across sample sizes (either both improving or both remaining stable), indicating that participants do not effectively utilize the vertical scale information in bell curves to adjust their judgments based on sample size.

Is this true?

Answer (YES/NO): YES